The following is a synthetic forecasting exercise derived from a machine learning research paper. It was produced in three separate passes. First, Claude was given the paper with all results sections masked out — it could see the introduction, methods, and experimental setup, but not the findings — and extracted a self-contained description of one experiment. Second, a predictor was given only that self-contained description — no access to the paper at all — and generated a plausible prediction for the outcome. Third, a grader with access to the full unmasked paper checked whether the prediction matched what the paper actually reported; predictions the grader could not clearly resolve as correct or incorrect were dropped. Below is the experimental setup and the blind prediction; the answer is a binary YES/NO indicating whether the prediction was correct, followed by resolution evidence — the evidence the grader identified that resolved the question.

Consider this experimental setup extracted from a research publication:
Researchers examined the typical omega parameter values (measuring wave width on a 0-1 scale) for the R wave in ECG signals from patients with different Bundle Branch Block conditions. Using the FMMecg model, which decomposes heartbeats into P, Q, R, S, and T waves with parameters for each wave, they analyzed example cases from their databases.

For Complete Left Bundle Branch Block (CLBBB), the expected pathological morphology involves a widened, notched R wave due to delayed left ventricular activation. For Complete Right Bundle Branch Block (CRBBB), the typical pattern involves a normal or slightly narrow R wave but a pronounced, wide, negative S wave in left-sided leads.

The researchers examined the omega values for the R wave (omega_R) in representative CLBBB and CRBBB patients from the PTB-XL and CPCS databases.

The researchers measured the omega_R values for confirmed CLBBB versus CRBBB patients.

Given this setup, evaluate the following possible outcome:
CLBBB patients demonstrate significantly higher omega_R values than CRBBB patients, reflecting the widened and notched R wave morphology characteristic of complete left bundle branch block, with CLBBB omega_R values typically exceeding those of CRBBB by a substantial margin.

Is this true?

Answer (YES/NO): YES